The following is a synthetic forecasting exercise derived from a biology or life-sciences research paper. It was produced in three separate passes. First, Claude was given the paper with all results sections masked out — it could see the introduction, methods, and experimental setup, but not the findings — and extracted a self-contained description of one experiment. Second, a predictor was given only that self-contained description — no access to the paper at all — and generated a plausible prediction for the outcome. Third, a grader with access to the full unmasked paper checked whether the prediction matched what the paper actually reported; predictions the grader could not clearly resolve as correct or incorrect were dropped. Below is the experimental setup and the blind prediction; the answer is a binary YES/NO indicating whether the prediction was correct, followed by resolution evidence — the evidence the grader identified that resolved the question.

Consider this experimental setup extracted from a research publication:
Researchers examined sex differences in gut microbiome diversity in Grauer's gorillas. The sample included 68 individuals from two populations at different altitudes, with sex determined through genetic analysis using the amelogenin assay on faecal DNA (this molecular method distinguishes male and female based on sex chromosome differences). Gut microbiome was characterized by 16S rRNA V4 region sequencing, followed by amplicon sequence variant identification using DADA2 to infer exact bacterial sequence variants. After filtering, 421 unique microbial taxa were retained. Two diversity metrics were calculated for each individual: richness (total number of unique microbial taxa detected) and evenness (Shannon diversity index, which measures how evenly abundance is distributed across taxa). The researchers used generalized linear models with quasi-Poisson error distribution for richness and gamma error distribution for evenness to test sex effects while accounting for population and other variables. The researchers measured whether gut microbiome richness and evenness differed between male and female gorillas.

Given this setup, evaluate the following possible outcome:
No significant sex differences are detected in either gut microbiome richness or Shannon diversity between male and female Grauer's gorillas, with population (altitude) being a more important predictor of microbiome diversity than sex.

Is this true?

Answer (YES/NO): NO